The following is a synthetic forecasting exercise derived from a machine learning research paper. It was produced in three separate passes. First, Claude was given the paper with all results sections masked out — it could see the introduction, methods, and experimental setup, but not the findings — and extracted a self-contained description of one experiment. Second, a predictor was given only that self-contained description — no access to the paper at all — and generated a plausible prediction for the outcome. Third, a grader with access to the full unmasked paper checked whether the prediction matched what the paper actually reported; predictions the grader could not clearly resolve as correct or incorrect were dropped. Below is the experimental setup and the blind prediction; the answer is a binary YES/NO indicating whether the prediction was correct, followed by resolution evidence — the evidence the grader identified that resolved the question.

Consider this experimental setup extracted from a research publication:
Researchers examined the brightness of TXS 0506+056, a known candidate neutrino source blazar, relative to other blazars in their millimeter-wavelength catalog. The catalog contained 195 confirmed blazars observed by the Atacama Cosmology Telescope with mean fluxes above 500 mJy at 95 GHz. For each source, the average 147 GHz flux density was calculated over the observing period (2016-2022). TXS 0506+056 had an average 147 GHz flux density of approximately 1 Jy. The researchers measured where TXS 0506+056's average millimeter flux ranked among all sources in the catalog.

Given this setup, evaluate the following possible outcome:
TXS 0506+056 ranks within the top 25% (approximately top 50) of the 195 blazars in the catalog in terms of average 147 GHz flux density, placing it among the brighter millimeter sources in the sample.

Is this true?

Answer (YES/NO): NO